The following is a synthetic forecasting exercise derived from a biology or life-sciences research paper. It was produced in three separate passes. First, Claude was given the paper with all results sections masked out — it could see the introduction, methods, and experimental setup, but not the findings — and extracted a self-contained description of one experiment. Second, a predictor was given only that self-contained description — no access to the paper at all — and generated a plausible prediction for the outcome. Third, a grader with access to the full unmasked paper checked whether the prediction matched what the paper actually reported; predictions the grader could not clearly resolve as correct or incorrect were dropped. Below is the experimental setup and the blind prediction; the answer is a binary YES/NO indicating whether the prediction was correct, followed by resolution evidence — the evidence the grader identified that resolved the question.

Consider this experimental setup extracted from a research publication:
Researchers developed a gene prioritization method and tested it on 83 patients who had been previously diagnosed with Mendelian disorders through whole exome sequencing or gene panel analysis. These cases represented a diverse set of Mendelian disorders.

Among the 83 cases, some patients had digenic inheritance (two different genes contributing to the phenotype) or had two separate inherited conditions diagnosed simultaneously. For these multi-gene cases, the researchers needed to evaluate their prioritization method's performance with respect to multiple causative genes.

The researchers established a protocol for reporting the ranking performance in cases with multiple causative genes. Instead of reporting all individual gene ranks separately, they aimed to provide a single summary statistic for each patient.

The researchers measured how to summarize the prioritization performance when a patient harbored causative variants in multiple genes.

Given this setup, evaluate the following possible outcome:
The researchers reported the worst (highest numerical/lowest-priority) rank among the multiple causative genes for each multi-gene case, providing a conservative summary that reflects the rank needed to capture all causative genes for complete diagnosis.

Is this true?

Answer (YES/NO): NO